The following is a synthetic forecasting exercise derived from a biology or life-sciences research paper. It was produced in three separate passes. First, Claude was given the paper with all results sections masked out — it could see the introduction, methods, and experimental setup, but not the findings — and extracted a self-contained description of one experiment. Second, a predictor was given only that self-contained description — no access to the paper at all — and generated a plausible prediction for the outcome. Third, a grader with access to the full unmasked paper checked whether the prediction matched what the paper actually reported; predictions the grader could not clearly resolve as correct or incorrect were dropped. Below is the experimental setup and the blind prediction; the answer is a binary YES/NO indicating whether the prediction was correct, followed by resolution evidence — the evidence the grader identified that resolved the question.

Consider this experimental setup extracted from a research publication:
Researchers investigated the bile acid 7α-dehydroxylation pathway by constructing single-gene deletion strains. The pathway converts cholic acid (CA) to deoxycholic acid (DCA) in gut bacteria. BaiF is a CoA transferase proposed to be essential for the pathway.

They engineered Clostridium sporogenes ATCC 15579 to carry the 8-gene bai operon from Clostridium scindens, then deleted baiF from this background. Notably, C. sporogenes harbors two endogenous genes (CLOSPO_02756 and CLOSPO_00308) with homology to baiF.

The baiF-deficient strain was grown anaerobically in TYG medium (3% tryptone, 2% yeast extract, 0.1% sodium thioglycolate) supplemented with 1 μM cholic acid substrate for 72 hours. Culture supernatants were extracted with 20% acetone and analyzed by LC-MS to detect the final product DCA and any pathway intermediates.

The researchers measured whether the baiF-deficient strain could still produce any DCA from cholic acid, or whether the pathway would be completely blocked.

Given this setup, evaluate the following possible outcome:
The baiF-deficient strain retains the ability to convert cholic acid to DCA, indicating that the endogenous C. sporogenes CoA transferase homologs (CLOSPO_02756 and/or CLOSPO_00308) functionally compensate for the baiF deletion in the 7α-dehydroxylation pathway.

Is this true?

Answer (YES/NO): NO